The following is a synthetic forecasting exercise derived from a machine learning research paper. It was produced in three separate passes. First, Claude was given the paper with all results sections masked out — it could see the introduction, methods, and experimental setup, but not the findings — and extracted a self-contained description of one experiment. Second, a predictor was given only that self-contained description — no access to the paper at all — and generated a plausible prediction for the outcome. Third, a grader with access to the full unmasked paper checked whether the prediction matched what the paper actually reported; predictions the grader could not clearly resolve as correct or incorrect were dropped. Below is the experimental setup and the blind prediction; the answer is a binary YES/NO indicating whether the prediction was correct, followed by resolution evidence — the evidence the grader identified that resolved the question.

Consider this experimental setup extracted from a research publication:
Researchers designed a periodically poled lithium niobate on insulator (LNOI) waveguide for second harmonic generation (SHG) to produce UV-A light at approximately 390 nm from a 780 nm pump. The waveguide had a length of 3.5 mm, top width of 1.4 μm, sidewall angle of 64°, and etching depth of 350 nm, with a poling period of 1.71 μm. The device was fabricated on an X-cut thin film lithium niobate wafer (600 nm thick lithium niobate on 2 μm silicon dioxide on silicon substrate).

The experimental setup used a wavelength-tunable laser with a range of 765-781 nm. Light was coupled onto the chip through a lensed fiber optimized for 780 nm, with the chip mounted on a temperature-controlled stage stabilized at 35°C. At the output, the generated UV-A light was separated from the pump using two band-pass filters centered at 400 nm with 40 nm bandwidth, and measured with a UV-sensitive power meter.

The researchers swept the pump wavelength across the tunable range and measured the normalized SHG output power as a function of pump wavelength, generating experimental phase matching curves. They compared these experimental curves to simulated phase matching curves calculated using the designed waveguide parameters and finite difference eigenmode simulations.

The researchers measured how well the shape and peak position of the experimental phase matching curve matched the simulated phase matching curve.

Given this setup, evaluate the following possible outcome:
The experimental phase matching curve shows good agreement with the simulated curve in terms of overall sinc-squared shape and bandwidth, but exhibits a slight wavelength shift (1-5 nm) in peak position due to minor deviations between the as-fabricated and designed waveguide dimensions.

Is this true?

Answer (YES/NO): NO